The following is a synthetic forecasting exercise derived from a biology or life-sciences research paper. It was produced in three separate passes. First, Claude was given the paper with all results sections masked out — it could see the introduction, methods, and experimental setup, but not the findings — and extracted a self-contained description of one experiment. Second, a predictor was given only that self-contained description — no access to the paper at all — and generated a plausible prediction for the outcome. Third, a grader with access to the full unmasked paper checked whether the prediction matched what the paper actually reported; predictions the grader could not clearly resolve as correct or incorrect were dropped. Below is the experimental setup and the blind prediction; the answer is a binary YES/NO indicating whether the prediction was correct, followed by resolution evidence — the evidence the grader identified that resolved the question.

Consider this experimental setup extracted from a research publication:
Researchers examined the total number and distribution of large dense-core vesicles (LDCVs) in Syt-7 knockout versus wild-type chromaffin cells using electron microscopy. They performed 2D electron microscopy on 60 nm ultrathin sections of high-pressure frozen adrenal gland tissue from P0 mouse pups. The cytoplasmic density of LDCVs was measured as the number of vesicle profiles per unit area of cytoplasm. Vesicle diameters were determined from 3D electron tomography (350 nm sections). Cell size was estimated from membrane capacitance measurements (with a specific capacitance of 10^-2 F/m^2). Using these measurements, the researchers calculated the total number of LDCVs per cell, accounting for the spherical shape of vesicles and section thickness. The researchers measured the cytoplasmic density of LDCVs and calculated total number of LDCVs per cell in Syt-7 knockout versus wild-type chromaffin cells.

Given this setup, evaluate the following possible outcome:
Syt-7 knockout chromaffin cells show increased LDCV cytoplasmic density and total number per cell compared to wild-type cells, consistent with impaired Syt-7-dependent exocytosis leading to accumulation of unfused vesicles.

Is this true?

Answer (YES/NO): NO